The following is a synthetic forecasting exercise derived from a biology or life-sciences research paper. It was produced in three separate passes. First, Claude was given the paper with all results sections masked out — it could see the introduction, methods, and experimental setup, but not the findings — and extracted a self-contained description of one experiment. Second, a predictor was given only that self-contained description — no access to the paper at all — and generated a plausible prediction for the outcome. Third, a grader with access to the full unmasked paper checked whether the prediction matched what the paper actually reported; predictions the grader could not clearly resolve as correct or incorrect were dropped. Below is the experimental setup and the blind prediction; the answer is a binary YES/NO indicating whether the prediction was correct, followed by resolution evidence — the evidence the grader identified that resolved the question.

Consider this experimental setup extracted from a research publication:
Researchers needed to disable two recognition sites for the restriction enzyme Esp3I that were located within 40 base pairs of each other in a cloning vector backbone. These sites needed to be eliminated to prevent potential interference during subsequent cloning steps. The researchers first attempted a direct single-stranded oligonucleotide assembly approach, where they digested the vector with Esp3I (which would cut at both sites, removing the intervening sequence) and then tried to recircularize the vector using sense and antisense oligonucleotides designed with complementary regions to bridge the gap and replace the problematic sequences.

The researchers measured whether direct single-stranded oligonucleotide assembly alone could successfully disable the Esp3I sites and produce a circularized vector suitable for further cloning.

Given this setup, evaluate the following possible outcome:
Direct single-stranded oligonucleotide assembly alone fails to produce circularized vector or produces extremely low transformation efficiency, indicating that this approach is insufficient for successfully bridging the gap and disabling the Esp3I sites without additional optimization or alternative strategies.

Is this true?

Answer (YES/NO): YES